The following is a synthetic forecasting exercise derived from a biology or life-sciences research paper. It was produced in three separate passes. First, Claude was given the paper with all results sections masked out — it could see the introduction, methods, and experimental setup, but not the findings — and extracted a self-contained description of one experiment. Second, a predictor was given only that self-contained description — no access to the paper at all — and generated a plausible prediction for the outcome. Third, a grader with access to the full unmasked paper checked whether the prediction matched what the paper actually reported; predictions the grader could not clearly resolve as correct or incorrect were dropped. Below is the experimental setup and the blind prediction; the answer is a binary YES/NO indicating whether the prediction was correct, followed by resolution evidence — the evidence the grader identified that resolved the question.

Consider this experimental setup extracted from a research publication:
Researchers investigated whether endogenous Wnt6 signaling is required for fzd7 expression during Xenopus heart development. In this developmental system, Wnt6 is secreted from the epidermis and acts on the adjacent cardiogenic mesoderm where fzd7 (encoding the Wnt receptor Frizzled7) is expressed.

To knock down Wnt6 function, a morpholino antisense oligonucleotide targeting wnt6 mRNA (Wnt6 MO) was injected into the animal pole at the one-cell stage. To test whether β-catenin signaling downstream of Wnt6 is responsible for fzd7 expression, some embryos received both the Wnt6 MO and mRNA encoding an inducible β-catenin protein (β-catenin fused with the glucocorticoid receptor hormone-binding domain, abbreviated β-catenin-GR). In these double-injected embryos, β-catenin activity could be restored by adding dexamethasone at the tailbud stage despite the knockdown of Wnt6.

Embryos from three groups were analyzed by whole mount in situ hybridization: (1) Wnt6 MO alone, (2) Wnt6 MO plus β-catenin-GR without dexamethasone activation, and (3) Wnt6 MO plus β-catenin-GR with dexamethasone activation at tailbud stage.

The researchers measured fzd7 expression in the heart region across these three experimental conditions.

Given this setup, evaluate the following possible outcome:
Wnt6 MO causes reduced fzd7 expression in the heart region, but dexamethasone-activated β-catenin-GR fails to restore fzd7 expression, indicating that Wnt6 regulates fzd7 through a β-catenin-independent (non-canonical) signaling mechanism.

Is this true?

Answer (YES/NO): NO